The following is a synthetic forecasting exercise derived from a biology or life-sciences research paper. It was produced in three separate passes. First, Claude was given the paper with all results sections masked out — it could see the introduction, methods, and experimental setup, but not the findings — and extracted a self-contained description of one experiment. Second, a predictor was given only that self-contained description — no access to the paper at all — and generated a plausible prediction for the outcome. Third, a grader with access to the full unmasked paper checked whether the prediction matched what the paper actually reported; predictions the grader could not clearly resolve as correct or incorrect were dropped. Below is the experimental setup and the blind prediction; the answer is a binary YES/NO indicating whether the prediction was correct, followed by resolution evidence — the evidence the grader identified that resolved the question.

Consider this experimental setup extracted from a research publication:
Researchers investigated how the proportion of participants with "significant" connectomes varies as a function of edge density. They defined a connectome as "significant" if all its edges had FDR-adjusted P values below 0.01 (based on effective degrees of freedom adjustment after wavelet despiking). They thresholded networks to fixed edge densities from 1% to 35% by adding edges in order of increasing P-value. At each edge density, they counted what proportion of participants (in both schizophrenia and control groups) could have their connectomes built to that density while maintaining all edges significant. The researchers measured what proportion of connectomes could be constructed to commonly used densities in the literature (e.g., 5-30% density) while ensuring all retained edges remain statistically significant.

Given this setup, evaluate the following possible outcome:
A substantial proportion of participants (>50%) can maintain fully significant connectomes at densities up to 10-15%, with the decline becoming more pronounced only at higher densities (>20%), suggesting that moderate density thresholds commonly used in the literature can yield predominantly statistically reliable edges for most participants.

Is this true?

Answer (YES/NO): NO